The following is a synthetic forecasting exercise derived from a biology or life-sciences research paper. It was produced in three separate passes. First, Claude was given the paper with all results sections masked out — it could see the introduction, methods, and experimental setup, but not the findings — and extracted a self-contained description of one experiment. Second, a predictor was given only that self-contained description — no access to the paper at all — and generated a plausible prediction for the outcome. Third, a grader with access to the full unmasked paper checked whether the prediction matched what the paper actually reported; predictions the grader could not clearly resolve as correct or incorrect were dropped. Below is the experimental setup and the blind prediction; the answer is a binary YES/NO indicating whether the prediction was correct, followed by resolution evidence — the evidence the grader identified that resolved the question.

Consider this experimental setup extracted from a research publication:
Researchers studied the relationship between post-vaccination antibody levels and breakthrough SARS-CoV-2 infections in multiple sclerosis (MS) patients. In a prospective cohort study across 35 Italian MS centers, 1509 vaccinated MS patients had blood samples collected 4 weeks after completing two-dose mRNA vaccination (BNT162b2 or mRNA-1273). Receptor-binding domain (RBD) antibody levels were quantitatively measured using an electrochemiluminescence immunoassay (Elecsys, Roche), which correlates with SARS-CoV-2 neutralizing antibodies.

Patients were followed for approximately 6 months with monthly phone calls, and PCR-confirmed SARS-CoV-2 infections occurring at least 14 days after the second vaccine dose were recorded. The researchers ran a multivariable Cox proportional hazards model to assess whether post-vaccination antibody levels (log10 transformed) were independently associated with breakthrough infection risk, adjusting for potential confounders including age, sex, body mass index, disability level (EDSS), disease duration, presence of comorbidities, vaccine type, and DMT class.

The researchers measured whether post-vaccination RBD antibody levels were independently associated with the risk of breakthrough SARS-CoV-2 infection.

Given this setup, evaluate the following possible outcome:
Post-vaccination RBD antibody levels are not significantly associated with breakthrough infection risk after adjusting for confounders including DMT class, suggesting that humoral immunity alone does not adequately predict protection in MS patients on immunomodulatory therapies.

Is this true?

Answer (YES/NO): NO